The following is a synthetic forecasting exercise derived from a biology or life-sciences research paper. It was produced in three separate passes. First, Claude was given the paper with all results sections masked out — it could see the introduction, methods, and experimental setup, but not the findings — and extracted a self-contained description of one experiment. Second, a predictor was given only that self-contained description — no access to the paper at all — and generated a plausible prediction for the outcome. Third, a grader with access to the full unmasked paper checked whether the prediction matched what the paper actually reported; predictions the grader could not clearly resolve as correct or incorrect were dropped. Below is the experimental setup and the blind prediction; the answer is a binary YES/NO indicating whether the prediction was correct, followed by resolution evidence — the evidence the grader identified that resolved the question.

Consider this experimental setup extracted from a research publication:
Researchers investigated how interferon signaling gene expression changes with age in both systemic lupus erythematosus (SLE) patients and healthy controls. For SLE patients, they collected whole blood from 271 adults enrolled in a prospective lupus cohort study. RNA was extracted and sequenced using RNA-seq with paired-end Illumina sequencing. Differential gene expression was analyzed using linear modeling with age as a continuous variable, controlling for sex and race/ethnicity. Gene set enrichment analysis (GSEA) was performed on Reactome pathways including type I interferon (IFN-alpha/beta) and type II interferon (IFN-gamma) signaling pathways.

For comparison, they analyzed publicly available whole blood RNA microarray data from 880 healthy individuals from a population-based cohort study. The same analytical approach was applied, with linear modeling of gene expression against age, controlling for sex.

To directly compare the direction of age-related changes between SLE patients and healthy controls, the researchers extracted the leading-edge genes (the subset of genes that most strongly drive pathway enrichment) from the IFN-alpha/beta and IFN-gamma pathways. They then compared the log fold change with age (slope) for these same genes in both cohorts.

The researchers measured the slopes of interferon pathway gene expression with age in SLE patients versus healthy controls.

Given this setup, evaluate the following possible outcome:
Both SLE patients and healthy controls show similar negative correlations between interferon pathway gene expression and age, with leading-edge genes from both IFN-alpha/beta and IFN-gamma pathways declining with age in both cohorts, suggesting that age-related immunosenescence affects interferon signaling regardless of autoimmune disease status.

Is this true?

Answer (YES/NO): NO